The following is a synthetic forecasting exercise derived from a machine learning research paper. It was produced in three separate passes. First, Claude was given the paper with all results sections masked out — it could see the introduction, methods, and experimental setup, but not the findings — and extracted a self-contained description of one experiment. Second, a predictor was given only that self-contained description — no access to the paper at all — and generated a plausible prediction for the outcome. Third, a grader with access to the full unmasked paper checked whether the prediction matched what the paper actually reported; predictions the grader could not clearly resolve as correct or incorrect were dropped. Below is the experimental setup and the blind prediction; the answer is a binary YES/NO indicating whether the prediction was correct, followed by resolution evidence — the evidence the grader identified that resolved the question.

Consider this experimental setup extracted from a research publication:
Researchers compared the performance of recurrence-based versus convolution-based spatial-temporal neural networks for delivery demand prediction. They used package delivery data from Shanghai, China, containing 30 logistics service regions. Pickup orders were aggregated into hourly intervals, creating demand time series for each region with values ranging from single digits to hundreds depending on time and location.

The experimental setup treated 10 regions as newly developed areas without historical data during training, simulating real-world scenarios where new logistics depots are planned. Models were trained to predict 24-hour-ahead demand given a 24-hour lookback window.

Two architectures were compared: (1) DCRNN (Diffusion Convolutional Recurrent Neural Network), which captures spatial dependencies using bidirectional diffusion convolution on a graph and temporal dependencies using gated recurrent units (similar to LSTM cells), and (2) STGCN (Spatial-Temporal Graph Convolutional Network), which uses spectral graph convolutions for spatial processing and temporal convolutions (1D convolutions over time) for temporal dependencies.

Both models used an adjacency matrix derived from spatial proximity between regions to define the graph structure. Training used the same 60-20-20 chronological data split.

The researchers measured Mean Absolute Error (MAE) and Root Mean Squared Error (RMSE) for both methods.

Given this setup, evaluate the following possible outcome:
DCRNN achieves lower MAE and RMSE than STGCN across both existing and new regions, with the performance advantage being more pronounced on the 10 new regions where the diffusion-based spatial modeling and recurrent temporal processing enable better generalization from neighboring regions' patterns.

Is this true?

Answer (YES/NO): NO